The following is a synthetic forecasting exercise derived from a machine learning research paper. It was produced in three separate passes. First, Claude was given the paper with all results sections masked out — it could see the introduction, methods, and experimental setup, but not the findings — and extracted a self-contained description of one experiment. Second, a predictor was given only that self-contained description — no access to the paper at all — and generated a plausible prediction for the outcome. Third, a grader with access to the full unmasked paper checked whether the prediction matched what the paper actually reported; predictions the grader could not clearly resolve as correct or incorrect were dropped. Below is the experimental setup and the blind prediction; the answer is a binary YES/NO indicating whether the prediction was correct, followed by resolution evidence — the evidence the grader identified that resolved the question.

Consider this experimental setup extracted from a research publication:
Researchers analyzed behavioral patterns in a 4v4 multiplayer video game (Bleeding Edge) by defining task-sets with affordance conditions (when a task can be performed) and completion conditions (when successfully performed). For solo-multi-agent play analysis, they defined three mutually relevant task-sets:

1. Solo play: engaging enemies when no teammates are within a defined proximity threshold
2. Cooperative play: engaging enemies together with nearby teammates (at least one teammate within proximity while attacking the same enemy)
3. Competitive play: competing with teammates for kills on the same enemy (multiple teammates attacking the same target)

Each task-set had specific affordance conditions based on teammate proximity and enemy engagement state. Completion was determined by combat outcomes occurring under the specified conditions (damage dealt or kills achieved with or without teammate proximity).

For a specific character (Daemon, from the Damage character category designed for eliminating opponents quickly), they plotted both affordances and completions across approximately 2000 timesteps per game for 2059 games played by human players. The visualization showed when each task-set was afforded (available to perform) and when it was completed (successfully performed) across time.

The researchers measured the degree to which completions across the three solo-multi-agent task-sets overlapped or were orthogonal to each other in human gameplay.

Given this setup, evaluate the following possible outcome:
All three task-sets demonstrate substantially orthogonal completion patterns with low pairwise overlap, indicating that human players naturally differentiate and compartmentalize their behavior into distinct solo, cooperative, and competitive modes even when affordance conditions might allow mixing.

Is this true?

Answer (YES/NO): YES